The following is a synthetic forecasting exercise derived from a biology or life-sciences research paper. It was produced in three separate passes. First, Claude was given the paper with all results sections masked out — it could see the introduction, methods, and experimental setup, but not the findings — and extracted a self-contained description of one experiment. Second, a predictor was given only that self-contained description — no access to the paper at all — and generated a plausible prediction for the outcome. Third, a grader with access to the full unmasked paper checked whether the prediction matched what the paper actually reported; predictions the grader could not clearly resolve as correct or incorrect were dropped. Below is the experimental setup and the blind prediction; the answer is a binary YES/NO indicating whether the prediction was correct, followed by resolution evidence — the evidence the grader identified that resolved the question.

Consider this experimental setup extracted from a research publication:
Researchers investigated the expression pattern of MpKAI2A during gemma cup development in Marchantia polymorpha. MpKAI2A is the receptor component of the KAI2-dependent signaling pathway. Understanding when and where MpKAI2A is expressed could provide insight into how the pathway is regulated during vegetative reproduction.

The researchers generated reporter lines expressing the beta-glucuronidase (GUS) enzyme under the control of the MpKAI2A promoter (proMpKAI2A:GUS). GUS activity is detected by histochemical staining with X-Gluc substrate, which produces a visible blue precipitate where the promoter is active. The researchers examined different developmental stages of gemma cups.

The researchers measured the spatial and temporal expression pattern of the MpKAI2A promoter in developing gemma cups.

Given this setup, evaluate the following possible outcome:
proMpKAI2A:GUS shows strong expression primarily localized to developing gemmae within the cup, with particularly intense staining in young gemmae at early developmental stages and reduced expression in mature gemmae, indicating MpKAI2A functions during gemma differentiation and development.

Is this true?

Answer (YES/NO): NO